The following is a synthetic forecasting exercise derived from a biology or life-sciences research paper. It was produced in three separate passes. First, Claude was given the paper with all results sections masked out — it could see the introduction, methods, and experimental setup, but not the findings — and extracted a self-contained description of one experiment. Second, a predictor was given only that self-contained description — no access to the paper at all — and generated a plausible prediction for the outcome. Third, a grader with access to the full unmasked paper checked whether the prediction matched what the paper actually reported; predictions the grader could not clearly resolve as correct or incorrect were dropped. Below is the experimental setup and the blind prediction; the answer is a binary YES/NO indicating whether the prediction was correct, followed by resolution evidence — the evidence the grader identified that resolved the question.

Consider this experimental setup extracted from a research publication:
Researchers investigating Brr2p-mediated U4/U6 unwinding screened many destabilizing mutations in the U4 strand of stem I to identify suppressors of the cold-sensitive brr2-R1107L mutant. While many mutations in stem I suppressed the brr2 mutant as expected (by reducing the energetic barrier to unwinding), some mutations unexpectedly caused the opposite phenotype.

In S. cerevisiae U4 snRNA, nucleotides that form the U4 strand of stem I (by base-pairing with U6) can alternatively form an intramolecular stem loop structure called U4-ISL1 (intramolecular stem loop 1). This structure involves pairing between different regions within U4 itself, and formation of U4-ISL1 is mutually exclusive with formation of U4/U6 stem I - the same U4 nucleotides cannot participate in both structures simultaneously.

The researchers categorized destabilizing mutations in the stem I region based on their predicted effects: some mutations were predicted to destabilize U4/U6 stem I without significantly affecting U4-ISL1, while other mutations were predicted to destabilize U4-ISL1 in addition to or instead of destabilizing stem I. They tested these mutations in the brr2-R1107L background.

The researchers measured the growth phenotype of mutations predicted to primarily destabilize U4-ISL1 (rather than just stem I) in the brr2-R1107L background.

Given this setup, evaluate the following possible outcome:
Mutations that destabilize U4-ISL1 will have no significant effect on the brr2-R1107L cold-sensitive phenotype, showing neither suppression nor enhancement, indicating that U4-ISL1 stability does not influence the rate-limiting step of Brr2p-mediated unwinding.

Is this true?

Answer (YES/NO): NO